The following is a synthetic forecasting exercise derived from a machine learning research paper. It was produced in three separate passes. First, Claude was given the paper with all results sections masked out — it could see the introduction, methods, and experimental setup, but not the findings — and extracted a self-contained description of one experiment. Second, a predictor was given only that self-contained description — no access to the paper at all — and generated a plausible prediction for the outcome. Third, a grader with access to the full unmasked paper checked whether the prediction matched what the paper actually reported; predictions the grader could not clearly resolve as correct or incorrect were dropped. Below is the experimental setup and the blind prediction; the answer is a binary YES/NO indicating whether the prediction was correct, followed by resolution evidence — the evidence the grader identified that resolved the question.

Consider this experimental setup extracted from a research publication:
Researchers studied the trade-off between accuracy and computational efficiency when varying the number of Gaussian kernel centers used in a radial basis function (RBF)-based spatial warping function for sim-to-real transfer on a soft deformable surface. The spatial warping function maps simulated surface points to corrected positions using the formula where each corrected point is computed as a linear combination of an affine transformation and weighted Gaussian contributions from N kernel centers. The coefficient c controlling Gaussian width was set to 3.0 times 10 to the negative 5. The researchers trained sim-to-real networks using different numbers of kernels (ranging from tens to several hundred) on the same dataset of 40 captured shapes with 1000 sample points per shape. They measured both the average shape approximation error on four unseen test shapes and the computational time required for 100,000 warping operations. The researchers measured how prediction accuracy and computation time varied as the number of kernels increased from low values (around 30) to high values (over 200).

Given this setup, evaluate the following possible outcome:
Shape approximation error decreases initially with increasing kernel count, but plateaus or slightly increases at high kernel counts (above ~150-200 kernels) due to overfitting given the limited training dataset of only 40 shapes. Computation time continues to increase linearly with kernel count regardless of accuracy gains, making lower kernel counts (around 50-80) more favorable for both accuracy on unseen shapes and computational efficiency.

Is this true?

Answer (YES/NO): NO